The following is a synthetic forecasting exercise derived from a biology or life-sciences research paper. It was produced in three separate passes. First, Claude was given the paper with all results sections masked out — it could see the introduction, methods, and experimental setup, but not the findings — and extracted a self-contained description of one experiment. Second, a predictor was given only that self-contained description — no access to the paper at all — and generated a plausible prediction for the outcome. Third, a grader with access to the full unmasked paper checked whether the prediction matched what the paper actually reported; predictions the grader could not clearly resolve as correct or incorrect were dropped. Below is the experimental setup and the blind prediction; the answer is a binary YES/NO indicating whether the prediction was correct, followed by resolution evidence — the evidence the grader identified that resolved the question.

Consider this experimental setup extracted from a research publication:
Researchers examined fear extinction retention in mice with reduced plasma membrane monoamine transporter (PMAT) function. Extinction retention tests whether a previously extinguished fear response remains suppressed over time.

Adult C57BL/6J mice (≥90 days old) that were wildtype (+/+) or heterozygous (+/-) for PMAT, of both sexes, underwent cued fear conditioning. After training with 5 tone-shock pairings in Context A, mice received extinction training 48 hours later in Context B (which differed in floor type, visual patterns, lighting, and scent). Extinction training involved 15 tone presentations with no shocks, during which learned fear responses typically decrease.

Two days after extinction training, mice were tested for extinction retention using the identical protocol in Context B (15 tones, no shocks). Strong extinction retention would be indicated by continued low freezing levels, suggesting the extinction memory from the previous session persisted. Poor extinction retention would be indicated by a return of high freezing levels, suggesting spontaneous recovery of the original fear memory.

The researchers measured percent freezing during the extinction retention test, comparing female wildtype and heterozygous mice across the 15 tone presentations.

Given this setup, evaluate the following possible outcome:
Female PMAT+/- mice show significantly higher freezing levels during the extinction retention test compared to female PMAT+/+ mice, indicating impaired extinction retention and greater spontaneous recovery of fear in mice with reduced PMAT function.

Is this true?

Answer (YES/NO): NO